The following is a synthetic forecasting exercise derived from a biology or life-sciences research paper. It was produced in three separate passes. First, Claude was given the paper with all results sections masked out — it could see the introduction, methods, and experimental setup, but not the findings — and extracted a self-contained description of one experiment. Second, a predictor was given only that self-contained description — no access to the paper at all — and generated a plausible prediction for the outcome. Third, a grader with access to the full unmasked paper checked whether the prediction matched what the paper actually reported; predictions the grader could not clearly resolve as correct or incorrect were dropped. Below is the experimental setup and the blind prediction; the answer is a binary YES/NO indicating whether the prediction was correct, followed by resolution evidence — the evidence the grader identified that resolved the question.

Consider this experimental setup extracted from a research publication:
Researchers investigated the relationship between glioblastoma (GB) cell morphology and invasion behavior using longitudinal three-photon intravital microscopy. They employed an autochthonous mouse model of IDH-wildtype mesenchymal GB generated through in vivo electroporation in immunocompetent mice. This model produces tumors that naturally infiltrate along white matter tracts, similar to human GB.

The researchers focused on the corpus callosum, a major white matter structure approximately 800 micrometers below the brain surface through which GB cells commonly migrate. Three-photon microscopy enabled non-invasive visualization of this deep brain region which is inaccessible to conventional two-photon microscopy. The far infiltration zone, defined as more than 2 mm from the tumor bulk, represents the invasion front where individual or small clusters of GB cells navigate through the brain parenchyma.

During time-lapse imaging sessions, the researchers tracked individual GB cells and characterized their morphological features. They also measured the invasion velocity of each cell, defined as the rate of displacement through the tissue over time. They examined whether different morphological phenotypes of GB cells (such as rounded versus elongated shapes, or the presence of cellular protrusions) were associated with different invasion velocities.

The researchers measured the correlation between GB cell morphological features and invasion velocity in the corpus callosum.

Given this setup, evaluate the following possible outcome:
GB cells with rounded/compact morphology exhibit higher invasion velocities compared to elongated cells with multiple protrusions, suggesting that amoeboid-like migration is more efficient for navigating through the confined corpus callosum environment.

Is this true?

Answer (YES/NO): NO